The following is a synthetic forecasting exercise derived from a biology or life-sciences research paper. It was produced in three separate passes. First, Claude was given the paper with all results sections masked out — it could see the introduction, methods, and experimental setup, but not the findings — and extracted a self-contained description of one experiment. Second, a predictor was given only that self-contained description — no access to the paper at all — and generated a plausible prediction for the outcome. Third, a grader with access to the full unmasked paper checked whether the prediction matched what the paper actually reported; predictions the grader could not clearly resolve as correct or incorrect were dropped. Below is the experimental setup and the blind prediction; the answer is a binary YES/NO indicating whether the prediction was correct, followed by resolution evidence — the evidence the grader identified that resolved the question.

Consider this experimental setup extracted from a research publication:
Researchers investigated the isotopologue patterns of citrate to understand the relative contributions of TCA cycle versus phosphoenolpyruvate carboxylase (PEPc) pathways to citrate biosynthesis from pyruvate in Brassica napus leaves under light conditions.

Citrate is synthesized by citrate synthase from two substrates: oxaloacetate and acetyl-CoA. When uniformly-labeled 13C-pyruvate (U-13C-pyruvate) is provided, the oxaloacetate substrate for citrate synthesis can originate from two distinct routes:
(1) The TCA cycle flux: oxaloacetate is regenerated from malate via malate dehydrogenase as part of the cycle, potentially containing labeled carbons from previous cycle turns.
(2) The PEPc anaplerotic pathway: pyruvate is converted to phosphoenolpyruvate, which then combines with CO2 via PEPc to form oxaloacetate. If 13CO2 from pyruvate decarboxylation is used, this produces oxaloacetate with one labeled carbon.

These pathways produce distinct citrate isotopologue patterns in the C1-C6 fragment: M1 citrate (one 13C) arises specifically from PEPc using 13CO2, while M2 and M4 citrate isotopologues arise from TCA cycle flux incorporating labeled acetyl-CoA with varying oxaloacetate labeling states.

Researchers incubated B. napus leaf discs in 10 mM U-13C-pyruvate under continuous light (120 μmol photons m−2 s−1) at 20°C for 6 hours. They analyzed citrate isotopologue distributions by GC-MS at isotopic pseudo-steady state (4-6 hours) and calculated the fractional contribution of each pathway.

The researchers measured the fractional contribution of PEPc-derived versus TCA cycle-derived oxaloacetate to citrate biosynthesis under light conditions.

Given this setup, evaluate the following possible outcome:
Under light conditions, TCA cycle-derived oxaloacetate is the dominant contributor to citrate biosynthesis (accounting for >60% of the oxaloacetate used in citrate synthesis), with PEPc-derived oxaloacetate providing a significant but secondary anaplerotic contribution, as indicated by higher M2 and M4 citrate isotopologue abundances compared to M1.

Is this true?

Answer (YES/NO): YES